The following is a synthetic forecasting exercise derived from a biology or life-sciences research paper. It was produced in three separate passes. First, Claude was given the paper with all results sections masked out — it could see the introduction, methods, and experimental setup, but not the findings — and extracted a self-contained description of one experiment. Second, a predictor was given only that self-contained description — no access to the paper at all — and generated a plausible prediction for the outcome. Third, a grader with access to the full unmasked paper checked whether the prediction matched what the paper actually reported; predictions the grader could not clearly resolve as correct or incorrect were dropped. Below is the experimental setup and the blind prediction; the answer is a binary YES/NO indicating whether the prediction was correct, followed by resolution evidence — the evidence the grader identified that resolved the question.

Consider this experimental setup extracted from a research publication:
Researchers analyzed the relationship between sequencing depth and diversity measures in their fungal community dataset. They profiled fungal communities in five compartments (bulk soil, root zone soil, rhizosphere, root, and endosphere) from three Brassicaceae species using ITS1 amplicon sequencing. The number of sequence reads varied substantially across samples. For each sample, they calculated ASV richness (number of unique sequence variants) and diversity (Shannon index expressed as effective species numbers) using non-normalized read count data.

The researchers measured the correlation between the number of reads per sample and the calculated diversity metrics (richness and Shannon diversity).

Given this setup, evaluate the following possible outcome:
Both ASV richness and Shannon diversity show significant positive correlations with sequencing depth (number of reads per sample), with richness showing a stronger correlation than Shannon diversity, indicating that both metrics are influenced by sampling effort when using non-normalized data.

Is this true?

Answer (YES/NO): NO